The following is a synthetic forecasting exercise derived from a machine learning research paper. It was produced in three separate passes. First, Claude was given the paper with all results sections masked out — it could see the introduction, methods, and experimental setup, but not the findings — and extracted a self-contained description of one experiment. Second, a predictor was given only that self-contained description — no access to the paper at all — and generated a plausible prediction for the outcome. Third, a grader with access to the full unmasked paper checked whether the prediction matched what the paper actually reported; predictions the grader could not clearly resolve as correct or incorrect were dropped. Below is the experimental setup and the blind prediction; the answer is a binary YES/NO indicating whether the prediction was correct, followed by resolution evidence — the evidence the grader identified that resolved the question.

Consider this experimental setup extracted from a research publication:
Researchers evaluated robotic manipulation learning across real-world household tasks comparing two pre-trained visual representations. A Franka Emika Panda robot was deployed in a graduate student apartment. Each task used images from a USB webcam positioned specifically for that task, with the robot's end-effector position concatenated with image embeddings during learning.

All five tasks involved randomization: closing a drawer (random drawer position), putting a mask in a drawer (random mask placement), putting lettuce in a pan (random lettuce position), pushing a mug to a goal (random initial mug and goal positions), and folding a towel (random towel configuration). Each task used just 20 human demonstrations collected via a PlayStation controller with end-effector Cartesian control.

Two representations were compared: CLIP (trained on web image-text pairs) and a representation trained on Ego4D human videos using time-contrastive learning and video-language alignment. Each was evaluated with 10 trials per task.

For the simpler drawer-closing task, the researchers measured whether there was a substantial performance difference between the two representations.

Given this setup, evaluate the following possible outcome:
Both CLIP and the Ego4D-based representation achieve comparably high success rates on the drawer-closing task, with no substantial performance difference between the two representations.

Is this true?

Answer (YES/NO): YES